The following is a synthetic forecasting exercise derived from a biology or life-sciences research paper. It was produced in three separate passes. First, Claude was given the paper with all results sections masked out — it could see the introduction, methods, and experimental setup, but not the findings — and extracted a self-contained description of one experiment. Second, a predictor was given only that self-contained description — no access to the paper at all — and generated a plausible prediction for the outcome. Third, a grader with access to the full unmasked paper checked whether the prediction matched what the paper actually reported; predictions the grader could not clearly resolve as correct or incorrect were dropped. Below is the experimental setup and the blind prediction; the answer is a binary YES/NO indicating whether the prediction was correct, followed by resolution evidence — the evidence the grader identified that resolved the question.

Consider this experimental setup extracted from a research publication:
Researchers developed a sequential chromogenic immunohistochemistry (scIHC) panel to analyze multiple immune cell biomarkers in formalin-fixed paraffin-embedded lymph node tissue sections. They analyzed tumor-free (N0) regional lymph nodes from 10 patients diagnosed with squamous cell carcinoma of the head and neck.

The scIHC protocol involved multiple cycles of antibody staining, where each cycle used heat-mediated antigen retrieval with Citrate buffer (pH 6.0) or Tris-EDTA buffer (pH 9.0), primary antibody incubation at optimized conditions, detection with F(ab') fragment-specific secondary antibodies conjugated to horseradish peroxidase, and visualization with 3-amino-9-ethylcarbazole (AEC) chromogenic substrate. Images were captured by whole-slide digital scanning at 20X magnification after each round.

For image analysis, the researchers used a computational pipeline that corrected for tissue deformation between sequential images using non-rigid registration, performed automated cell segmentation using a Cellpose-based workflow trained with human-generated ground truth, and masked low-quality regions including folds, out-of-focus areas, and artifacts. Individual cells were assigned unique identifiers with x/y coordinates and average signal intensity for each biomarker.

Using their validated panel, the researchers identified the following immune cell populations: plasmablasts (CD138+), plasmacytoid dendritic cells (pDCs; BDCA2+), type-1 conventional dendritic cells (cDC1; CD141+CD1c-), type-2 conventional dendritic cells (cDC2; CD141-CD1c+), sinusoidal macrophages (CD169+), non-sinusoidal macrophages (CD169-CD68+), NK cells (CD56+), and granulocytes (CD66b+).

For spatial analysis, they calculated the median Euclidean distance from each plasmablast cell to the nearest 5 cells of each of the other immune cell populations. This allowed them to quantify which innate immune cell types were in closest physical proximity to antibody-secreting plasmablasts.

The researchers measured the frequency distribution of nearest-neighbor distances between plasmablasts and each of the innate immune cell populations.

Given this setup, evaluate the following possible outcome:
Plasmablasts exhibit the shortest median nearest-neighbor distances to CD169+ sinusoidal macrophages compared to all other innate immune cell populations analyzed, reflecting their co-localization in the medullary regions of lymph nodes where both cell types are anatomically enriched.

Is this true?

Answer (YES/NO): NO